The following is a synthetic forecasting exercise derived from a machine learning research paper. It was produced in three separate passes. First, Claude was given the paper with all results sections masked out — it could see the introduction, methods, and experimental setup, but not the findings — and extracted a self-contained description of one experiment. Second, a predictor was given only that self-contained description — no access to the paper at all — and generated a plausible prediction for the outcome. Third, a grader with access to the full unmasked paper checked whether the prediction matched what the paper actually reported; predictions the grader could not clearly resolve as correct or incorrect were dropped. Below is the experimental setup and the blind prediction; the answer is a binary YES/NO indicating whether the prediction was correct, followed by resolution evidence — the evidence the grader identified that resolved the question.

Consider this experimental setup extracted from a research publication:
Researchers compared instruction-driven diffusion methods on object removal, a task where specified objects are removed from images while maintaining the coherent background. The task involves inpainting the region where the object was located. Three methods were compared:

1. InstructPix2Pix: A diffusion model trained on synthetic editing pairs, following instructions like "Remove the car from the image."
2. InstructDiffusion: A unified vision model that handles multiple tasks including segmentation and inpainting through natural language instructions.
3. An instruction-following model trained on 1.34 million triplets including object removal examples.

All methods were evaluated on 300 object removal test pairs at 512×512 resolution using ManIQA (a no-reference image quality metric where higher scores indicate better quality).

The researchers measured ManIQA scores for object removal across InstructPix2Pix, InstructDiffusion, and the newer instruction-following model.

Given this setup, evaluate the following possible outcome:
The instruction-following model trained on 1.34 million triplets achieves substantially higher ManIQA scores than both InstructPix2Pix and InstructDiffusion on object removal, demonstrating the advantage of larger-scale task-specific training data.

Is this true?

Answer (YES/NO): NO